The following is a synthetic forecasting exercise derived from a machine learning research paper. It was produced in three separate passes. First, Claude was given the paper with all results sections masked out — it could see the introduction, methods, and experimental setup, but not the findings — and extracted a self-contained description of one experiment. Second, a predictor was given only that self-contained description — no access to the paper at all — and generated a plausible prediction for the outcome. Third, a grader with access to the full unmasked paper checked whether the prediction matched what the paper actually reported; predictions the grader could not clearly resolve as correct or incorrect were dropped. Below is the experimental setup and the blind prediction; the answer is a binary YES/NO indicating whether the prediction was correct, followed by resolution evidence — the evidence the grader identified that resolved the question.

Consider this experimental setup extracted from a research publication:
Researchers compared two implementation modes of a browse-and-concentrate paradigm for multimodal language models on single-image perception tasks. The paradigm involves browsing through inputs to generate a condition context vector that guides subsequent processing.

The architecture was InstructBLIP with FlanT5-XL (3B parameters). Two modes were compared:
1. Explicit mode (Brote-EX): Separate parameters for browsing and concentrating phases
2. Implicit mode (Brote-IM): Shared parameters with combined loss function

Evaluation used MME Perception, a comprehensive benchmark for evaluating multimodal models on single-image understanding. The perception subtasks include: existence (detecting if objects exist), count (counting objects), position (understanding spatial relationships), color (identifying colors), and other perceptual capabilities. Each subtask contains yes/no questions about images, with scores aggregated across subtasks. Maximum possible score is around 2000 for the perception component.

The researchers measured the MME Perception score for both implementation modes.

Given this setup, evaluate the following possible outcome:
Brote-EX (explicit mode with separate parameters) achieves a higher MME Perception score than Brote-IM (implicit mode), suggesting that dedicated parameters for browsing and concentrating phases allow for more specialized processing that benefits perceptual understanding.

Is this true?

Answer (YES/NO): YES